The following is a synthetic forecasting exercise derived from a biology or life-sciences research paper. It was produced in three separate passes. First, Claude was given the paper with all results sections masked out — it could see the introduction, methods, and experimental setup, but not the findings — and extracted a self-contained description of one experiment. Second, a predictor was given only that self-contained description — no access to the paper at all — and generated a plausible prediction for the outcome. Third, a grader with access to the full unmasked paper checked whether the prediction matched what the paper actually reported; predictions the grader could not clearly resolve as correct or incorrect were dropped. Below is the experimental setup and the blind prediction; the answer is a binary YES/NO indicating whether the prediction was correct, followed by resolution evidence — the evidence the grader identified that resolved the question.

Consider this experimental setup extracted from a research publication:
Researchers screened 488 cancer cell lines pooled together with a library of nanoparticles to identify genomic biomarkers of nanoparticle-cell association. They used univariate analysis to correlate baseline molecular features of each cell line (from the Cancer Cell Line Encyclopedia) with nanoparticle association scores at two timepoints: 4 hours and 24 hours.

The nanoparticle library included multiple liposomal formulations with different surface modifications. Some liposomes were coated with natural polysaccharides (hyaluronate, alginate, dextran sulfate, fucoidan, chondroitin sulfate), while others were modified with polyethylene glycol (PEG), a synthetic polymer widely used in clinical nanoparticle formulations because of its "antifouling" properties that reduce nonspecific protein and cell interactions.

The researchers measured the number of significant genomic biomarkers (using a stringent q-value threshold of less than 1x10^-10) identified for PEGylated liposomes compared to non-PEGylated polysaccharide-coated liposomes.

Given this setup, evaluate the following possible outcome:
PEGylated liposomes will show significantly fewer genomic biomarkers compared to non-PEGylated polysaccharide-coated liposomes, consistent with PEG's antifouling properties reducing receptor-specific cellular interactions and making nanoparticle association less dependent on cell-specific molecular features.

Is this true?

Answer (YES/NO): YES